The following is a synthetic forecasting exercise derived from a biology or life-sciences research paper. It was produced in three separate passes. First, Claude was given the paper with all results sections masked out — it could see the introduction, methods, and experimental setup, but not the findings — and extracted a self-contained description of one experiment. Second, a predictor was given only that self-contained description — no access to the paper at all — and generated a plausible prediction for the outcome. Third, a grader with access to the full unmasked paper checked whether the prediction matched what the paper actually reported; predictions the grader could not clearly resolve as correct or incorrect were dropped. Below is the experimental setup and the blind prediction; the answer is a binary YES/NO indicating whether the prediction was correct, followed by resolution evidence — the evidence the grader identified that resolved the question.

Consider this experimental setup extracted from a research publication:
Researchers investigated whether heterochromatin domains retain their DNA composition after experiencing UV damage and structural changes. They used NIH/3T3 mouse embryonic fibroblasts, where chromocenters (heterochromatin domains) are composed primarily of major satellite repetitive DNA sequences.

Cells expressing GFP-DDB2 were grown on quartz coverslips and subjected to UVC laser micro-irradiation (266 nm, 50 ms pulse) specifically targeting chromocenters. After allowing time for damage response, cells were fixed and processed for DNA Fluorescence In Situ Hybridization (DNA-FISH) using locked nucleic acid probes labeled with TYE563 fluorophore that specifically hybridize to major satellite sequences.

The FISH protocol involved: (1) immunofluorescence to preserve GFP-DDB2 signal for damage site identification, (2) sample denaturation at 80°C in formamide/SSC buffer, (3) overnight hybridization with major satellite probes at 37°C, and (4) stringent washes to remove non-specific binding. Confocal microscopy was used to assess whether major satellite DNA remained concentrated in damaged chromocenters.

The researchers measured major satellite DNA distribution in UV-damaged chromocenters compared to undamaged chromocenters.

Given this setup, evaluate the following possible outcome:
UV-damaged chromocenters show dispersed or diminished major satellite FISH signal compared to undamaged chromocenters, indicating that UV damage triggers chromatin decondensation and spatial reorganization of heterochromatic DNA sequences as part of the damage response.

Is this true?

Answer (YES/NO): YES